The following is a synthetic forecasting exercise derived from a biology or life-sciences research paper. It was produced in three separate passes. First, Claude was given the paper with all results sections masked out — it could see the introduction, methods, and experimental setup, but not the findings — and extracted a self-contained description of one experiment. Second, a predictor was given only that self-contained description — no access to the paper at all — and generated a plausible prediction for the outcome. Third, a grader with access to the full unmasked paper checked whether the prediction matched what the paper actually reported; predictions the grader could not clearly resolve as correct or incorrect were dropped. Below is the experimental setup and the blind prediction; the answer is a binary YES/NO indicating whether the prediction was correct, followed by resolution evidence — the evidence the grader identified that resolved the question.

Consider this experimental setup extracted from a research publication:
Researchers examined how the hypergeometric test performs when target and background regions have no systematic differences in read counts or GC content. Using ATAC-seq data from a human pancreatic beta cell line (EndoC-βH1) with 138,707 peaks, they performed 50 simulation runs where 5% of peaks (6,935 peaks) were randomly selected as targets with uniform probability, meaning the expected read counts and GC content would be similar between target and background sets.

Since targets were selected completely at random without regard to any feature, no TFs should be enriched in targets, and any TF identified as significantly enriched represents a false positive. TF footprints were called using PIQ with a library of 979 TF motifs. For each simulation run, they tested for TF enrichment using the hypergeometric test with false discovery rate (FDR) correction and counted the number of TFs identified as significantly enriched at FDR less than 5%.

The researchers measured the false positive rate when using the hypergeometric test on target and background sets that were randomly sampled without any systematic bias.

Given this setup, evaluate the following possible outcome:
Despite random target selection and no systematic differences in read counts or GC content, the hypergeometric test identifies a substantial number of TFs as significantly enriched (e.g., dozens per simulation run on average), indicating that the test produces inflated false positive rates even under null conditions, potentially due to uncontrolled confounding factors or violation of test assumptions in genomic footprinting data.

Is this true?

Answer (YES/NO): NO